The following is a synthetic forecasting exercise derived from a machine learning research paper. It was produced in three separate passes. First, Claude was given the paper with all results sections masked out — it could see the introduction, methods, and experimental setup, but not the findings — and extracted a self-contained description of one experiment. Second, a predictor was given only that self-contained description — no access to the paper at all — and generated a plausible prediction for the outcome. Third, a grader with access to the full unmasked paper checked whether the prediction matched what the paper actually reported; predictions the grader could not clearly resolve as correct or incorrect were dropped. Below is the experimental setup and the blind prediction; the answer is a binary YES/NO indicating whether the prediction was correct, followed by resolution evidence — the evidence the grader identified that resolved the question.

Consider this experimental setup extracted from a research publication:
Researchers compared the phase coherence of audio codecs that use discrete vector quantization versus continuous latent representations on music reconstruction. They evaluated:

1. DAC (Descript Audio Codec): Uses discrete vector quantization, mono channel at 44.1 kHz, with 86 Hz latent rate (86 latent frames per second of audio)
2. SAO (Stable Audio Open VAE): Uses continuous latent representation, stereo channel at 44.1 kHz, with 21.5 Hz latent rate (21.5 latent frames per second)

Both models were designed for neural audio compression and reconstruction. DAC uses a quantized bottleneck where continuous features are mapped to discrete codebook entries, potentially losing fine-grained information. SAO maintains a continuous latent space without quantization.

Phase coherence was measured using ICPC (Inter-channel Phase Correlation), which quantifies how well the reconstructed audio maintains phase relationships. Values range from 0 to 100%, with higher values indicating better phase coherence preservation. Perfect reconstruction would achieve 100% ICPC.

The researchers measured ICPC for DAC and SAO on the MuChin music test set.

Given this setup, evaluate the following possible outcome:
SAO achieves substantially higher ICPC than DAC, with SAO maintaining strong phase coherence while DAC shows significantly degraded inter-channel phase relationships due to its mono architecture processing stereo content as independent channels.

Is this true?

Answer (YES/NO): NO